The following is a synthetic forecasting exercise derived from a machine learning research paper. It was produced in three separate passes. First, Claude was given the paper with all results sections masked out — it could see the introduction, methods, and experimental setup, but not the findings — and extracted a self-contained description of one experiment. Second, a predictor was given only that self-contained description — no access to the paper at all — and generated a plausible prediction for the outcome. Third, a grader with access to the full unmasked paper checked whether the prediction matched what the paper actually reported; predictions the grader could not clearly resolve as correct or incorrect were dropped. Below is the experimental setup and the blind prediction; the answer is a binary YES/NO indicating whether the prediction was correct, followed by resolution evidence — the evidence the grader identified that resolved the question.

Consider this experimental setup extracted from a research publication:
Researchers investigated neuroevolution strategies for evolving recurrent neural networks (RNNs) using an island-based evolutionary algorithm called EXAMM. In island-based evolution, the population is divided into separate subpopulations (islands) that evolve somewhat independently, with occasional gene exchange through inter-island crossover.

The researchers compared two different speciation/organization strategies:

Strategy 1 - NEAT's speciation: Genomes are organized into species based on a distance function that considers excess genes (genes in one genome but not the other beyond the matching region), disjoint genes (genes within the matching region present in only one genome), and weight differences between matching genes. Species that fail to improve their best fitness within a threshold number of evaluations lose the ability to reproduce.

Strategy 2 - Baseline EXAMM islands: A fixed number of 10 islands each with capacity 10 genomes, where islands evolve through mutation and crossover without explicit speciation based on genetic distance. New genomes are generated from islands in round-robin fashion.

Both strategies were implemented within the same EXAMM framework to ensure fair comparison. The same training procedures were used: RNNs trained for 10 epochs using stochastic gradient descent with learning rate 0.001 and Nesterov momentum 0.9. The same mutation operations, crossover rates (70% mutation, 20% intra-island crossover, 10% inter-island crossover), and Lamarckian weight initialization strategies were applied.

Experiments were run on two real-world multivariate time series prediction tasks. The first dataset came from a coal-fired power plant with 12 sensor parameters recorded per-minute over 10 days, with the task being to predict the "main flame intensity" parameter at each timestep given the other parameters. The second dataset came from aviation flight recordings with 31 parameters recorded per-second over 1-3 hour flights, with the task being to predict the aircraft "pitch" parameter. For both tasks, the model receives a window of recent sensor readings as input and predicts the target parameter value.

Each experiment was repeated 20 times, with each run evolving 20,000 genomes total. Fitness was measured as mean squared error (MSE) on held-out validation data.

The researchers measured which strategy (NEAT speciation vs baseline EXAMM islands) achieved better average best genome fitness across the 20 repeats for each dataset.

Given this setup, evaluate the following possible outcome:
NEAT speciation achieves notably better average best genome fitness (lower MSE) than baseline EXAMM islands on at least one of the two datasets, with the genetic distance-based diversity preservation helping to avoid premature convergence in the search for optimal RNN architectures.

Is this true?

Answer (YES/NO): NO